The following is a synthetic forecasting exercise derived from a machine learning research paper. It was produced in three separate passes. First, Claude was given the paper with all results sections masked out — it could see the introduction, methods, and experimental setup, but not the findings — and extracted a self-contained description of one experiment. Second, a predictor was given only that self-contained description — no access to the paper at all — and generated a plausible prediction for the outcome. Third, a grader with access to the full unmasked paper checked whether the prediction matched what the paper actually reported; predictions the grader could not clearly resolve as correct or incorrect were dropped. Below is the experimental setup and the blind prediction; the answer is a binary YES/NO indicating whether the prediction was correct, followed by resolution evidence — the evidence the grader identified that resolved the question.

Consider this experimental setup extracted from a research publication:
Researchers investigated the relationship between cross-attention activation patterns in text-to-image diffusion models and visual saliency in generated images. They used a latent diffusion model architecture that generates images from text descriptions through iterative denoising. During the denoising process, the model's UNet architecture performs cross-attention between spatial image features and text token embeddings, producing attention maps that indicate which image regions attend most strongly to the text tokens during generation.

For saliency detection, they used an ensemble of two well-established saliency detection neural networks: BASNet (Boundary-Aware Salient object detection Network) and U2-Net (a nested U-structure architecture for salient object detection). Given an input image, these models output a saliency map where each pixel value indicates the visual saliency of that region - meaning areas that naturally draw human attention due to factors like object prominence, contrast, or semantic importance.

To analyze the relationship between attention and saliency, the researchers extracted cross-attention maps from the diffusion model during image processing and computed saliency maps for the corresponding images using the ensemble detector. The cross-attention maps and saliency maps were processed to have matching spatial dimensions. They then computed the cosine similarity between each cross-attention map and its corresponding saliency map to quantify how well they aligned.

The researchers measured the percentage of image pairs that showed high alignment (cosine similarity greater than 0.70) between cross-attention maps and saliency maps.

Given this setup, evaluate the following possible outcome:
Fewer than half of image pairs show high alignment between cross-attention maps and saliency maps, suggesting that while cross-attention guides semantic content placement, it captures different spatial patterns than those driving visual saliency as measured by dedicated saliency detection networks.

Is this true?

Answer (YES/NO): NO